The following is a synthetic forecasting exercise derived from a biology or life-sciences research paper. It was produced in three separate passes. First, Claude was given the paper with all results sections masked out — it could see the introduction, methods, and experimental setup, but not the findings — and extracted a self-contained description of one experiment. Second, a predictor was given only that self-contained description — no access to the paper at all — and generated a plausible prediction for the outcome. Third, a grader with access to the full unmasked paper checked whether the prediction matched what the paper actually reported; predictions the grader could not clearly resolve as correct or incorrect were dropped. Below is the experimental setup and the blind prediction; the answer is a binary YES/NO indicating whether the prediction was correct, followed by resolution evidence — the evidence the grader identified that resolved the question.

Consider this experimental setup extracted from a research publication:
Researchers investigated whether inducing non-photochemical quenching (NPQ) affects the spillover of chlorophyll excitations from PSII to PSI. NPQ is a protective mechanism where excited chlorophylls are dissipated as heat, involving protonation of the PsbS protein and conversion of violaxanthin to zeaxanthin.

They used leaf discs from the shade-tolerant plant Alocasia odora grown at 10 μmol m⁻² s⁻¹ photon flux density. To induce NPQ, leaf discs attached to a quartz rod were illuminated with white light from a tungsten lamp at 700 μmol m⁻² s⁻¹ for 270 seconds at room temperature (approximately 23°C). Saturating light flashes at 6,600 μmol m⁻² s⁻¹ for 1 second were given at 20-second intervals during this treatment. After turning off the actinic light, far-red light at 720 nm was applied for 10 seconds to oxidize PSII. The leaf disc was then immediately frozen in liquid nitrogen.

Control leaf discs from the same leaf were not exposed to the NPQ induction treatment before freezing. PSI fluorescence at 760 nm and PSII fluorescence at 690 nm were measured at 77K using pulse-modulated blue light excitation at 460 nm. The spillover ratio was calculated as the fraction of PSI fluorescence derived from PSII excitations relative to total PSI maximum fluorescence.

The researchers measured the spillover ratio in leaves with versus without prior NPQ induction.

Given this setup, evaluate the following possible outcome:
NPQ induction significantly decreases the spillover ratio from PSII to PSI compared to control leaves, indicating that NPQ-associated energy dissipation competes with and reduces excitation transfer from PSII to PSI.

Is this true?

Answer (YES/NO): YES